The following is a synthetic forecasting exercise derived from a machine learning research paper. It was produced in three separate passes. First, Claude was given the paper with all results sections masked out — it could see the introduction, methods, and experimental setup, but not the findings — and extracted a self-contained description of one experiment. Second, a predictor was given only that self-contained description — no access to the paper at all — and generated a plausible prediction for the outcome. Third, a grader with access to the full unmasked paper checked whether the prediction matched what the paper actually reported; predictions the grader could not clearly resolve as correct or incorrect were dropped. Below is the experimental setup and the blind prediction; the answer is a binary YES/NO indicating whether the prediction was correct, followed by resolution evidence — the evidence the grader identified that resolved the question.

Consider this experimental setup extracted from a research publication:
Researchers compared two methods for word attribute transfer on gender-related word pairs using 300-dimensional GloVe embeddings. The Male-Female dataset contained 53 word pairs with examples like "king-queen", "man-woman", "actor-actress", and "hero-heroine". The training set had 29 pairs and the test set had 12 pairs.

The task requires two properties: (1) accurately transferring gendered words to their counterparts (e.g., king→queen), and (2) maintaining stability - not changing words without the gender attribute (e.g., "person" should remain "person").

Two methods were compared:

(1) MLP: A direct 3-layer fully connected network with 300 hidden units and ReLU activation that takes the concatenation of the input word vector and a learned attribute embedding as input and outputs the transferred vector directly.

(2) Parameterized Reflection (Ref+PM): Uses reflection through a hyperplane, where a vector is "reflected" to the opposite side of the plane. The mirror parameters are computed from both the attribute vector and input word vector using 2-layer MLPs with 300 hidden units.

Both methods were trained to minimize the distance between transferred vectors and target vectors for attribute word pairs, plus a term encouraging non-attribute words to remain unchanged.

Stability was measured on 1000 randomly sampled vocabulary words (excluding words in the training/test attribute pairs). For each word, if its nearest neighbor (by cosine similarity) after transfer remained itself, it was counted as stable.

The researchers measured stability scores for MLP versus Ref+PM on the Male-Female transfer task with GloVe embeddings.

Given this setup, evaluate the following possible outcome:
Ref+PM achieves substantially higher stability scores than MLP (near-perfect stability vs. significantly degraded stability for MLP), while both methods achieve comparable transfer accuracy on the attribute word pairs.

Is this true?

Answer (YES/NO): NO